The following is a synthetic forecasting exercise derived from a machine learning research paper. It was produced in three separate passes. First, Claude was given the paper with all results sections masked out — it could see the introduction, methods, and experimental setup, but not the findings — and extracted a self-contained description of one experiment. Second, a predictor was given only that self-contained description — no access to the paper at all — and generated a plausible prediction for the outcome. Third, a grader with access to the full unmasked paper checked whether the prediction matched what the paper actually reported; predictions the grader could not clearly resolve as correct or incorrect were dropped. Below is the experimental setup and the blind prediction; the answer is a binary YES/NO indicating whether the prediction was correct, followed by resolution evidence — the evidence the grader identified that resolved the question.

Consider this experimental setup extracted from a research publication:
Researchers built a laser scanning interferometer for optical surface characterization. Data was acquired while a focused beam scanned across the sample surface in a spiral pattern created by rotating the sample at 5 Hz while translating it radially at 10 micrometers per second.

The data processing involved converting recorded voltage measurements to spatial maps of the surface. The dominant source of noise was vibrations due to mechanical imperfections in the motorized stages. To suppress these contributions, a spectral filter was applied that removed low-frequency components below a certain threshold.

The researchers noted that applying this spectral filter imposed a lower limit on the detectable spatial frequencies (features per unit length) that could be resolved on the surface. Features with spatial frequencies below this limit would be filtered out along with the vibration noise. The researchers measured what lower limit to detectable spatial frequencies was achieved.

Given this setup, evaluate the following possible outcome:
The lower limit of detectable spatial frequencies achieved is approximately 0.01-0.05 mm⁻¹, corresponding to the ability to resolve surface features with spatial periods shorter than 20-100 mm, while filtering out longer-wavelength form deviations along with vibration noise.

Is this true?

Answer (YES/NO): NO